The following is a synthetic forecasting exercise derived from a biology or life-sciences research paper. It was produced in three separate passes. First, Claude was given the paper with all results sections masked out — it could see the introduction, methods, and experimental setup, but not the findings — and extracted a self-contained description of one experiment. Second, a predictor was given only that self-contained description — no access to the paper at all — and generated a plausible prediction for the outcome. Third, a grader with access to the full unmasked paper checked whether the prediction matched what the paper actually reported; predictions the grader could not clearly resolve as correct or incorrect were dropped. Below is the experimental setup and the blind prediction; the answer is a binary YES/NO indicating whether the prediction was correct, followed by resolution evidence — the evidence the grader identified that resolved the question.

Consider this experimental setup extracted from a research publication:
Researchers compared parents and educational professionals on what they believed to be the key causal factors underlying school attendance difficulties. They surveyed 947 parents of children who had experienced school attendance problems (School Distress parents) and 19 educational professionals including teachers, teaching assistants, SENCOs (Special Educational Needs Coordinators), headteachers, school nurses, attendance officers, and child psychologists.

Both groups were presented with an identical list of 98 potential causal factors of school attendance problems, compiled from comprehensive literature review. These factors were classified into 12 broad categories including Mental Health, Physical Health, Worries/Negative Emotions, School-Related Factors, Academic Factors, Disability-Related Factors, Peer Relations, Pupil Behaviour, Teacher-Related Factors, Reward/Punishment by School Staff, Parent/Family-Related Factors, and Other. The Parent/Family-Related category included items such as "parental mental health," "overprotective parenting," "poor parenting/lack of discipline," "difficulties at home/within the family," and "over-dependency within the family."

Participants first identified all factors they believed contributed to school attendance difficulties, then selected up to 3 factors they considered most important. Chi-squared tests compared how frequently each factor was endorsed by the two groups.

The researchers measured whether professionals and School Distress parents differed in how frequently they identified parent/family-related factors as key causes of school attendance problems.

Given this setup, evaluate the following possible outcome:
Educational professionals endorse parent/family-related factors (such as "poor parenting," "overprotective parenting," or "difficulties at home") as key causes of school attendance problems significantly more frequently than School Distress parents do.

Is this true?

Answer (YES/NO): YES